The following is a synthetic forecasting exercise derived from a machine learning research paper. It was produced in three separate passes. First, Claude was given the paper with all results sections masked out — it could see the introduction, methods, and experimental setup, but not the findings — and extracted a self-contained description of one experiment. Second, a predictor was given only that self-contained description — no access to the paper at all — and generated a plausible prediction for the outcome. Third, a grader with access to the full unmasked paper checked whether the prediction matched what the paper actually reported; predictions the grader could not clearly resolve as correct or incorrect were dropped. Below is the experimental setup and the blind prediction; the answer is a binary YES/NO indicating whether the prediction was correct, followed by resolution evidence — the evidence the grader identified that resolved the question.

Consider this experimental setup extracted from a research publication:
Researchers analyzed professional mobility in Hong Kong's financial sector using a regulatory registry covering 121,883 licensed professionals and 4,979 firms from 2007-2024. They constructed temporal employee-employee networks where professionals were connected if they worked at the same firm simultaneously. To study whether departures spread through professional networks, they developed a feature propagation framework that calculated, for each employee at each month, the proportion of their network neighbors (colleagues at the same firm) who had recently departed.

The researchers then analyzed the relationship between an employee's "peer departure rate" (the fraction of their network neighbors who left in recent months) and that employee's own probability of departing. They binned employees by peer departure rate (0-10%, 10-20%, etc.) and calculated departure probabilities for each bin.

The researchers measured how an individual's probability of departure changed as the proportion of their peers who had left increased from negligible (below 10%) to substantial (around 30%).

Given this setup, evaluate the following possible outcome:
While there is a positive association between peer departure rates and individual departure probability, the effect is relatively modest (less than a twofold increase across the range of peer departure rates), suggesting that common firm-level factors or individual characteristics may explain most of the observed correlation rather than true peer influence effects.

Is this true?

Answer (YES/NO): NO